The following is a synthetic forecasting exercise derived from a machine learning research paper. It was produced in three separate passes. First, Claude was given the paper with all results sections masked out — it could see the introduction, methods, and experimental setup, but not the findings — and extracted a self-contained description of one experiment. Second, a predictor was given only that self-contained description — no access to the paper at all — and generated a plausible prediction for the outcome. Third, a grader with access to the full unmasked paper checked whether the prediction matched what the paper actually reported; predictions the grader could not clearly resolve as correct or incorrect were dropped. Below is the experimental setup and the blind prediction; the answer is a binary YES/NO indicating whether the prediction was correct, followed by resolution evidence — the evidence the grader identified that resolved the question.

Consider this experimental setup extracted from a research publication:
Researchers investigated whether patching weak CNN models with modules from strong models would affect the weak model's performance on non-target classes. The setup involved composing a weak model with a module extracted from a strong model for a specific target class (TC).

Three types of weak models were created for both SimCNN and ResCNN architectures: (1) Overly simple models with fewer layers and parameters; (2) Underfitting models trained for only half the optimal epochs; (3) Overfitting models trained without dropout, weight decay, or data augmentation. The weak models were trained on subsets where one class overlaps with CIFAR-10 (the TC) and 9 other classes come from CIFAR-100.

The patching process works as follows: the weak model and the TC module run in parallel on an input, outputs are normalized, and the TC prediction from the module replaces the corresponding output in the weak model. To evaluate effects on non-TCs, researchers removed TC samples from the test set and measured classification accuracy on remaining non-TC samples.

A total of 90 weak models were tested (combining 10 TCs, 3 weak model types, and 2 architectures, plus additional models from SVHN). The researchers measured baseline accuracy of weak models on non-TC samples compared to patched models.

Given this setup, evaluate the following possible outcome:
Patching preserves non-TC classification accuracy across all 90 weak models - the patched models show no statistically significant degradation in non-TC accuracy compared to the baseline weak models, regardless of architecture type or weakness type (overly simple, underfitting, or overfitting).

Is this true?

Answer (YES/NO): NO